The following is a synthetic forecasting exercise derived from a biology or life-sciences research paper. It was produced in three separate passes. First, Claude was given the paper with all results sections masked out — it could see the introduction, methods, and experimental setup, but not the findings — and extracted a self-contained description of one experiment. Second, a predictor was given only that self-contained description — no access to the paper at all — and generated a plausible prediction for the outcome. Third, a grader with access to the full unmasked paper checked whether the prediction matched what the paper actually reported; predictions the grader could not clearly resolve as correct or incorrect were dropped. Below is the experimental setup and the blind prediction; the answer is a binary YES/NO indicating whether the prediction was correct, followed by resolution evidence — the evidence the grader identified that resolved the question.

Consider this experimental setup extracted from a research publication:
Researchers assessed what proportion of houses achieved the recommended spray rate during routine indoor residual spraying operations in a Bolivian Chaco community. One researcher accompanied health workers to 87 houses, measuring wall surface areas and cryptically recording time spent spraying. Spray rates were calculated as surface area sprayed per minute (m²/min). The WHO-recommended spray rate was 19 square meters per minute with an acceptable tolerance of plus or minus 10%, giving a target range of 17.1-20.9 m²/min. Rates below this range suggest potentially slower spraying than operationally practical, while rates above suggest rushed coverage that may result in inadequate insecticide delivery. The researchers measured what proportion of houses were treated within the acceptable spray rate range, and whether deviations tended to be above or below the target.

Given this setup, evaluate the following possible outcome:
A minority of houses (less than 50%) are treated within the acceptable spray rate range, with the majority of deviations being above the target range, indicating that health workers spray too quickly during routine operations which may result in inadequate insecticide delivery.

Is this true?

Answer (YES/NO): NO